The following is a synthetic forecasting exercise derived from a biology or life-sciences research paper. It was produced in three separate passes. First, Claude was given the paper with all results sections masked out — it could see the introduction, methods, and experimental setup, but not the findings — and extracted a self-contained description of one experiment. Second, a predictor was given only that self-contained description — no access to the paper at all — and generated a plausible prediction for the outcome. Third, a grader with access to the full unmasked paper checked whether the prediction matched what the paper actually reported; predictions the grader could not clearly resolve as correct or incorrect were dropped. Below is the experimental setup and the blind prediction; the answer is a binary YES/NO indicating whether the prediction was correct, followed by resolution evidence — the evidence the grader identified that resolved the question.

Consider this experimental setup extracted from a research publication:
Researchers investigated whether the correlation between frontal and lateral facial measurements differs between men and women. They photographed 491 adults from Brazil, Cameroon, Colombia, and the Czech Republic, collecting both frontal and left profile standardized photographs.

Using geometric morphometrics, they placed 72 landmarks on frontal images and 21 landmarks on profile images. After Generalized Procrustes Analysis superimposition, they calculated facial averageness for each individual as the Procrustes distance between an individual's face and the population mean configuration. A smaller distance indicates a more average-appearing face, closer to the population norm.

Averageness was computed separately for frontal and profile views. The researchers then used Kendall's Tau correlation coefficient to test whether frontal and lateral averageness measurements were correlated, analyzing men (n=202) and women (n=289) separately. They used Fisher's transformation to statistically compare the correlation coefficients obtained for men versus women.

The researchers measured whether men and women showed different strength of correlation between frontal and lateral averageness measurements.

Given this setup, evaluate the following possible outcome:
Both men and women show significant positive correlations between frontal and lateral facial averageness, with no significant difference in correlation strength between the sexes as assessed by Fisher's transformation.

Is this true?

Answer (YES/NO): NO